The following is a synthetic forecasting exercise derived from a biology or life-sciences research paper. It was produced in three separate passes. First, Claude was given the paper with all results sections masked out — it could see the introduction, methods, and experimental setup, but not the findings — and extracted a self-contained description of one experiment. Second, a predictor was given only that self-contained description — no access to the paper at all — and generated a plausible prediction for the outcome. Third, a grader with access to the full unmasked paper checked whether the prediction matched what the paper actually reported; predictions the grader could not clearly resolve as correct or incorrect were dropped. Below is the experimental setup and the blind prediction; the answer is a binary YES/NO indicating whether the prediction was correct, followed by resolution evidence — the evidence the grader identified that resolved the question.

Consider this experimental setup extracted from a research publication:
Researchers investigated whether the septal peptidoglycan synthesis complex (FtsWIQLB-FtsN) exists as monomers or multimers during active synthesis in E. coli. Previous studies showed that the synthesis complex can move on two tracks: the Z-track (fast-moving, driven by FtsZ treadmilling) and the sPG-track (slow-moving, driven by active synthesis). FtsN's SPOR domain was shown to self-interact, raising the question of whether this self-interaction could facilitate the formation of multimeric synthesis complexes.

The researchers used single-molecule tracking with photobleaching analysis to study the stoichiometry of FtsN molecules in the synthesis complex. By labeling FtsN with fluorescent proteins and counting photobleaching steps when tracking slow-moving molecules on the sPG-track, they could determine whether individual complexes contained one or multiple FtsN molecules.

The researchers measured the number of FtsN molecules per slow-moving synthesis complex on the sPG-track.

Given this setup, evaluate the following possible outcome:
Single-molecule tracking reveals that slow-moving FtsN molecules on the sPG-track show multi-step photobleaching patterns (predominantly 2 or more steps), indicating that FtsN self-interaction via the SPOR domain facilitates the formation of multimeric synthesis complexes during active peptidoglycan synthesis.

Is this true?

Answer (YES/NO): NO